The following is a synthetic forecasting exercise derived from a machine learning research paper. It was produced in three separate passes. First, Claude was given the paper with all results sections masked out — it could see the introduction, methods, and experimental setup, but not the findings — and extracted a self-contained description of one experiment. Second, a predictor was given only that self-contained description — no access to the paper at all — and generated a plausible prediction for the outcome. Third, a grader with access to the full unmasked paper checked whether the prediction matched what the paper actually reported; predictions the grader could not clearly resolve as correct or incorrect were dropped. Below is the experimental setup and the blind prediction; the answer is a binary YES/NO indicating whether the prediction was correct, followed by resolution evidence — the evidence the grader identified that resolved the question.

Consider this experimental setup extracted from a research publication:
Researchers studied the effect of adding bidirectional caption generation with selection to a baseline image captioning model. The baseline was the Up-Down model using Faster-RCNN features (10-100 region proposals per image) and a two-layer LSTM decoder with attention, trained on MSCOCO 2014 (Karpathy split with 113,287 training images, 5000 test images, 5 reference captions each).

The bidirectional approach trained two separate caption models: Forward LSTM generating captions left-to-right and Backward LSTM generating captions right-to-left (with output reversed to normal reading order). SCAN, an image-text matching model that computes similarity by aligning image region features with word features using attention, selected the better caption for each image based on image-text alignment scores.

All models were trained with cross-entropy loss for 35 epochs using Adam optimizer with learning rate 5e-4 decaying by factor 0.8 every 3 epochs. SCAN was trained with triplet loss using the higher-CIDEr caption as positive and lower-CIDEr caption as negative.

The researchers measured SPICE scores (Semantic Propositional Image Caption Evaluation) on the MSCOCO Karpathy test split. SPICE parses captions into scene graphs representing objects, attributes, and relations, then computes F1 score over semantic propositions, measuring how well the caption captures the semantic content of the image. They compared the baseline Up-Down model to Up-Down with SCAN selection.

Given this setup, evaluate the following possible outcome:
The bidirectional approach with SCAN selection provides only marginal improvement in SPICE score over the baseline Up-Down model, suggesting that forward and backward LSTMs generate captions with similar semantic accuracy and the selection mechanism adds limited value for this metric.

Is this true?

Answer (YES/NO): NO